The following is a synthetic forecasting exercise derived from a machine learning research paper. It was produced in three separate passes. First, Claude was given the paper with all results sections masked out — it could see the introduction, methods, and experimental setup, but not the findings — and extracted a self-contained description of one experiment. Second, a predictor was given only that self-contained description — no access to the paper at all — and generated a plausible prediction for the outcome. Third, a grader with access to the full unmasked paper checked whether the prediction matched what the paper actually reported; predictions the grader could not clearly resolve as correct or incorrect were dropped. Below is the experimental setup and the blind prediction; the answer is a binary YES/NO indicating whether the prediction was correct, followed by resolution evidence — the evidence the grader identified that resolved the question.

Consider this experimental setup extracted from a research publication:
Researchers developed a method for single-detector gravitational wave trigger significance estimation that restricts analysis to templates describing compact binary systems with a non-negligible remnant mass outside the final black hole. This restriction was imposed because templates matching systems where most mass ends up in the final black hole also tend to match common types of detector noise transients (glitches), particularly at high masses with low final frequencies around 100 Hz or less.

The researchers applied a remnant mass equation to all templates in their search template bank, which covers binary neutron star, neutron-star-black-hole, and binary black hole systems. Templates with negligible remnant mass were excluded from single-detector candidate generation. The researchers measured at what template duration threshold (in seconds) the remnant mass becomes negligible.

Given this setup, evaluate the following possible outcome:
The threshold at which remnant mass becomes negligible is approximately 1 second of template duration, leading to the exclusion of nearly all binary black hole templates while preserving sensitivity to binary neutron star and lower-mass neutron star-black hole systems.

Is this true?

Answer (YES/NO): NO